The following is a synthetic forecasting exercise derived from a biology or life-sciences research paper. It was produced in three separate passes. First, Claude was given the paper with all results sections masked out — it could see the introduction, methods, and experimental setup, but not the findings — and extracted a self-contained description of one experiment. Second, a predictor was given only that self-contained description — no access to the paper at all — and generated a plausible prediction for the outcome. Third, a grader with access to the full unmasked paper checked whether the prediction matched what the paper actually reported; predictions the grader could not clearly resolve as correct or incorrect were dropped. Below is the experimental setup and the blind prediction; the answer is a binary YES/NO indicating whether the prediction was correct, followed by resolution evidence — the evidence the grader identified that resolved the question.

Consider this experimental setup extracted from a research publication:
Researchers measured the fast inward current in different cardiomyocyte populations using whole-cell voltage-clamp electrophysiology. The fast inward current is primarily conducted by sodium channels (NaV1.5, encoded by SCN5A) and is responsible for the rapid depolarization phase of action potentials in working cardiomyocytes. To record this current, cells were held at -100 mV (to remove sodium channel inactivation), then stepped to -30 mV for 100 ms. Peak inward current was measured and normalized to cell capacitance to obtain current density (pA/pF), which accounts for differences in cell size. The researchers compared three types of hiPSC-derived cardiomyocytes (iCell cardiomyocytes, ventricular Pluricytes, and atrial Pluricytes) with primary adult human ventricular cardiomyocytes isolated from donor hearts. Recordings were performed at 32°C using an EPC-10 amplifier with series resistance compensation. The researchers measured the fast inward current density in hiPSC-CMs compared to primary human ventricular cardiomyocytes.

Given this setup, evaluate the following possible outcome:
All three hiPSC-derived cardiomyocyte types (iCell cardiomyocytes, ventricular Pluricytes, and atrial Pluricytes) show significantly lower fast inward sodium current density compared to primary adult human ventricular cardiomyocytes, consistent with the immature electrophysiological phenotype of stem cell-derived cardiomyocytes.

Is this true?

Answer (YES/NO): NO